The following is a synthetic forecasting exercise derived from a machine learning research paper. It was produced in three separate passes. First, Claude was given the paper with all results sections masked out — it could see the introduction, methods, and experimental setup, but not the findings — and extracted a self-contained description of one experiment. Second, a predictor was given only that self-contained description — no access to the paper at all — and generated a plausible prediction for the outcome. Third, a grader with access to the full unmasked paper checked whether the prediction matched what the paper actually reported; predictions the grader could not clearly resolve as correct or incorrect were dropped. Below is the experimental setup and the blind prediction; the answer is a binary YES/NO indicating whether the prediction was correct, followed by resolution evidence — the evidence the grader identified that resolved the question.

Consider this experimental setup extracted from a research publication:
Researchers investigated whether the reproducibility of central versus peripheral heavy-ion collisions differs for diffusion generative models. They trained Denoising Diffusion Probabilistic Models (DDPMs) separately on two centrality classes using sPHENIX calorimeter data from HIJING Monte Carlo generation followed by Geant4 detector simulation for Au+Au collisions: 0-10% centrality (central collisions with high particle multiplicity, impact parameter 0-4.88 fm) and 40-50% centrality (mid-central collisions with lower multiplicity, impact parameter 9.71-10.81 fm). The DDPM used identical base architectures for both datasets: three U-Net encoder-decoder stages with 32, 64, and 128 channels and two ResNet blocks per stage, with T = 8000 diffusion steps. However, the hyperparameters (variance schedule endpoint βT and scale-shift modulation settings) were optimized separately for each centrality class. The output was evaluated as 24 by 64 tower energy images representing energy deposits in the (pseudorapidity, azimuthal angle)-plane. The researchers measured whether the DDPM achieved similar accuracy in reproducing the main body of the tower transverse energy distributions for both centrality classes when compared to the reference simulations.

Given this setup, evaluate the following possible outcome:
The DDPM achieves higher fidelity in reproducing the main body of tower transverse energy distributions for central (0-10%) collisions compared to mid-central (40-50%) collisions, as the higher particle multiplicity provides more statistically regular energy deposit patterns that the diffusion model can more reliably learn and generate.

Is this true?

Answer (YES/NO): NO